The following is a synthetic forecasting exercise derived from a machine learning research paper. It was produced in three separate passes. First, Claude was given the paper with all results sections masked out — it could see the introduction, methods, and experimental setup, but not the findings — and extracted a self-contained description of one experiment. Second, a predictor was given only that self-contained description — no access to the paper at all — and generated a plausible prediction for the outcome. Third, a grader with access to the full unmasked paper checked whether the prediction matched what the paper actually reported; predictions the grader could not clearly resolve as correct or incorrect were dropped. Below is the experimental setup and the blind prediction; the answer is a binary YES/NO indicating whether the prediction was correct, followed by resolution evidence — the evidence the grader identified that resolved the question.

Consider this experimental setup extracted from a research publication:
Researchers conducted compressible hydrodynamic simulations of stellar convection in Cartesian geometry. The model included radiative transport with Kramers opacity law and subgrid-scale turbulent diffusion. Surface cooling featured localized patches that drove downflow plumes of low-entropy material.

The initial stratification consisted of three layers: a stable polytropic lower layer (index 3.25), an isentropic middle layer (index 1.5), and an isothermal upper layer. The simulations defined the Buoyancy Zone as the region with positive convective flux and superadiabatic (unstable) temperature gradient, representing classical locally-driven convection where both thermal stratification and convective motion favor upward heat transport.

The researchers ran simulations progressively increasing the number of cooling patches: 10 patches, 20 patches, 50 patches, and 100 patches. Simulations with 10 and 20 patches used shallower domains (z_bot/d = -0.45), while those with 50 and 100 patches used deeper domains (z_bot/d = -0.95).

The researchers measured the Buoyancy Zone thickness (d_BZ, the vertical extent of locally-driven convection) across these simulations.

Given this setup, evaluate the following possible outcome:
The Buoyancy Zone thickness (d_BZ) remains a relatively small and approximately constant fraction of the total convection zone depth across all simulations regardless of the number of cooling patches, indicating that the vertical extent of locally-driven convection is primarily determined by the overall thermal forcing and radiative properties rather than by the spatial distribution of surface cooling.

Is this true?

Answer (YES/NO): NO